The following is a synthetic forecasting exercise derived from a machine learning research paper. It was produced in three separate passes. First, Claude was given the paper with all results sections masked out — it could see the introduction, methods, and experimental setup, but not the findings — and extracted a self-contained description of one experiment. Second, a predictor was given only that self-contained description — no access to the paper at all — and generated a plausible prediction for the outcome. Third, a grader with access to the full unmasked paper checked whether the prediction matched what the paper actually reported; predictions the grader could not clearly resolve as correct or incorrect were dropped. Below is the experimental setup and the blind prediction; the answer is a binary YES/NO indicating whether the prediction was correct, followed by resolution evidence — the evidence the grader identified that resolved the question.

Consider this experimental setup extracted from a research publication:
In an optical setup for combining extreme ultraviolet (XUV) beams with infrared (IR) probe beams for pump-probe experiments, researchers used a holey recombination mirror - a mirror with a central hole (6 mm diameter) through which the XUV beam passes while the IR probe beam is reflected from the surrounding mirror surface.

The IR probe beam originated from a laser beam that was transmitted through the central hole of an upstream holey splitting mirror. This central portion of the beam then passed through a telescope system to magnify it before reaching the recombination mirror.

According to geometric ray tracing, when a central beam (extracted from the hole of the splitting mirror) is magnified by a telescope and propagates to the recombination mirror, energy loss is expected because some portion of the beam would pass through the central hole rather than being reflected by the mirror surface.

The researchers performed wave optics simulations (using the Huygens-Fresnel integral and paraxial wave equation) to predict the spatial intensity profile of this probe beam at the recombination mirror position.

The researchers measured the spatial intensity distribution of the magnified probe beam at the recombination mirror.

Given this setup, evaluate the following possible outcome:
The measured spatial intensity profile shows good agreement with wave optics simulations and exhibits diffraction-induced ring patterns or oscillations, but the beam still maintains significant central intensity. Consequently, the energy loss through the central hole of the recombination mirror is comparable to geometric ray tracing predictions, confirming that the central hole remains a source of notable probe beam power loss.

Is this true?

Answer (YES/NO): NO